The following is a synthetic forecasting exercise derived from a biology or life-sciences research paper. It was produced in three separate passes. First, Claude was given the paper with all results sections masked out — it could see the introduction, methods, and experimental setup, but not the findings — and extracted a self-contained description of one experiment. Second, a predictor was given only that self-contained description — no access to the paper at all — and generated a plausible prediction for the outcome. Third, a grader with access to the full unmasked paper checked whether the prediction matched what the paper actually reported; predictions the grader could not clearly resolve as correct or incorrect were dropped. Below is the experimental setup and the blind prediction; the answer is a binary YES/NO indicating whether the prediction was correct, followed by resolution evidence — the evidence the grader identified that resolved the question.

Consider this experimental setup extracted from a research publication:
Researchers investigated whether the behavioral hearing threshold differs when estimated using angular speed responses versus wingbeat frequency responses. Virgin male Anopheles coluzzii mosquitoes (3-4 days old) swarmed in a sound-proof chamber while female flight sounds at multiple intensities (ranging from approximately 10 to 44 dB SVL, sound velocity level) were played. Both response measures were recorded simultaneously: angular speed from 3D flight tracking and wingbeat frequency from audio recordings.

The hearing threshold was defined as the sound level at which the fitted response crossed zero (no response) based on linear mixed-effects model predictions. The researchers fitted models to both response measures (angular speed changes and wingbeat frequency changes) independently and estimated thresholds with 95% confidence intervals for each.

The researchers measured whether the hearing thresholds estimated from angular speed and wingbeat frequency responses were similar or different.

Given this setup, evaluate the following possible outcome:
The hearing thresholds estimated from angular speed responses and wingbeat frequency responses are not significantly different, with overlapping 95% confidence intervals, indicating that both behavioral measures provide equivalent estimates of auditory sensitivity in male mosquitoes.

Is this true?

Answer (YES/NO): YES